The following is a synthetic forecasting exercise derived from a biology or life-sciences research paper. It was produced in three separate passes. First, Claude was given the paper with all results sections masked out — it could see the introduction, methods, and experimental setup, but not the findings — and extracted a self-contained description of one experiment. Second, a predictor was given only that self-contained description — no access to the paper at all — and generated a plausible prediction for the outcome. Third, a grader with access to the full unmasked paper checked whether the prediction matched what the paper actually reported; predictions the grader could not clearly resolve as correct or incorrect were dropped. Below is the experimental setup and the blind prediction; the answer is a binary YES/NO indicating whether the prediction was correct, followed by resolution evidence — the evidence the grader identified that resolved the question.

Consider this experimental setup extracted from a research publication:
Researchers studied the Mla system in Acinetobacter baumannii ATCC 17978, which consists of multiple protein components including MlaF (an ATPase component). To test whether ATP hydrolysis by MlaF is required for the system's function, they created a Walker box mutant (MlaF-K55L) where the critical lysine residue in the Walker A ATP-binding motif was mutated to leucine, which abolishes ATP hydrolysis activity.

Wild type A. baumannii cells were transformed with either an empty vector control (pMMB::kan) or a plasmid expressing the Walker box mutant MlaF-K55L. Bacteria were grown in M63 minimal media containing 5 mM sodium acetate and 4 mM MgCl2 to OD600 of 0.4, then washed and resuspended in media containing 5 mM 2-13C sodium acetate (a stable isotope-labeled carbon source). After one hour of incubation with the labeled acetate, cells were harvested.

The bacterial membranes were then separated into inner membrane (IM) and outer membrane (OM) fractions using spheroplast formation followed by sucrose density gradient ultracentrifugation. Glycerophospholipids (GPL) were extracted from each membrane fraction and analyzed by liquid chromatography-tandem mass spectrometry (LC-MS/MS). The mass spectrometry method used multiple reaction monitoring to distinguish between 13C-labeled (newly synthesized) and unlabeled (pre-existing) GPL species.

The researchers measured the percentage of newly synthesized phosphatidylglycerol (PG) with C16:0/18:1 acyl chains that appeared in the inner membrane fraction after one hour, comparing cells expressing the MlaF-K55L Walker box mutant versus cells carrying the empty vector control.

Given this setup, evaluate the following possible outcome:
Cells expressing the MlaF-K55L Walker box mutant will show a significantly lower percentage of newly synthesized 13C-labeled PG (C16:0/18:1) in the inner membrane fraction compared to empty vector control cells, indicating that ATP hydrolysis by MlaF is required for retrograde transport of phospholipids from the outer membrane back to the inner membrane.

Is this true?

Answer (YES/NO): NO